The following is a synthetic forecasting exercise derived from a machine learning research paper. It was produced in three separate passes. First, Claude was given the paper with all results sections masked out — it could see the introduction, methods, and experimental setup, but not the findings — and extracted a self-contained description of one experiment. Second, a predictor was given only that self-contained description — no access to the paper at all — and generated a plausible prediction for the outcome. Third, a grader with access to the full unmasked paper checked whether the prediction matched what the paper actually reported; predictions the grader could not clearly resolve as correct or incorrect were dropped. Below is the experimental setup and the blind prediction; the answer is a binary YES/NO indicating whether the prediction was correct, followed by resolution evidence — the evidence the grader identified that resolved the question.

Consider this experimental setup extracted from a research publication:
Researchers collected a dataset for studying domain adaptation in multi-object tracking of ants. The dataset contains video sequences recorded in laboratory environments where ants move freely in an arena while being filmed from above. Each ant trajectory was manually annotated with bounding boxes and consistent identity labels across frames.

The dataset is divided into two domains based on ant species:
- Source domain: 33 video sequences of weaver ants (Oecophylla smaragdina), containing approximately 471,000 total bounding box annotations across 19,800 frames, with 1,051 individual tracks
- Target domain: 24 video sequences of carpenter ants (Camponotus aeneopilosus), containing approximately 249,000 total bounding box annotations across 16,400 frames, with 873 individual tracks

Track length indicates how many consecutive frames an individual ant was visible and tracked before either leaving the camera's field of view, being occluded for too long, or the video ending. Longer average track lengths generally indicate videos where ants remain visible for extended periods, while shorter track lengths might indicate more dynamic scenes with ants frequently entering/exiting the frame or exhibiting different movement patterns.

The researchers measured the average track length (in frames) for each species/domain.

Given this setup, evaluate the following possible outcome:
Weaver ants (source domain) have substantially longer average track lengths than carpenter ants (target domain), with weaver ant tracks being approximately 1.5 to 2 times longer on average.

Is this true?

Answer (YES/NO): YES